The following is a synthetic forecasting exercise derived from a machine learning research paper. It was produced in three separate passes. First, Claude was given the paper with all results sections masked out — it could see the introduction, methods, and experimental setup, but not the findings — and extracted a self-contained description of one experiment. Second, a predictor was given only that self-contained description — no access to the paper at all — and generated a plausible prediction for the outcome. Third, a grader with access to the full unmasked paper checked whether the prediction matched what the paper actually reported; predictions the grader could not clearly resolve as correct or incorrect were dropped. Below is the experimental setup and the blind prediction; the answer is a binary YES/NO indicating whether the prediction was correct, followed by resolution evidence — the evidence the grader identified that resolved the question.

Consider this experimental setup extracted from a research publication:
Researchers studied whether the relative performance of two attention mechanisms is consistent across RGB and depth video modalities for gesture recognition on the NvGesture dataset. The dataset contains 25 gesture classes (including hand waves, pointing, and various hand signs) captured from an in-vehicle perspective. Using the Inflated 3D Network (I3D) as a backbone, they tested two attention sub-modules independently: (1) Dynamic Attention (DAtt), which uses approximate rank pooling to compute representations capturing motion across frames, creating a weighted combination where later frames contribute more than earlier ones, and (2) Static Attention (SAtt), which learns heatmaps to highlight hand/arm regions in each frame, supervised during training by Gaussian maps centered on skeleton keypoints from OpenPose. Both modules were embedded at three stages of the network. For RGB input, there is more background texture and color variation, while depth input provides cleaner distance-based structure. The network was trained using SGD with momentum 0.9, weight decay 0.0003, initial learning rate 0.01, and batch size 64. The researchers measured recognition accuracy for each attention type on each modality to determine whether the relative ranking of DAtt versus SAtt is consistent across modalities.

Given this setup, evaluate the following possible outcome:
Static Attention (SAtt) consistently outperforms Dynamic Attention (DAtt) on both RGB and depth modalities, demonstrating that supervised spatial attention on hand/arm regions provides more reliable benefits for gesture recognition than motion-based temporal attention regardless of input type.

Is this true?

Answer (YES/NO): YES